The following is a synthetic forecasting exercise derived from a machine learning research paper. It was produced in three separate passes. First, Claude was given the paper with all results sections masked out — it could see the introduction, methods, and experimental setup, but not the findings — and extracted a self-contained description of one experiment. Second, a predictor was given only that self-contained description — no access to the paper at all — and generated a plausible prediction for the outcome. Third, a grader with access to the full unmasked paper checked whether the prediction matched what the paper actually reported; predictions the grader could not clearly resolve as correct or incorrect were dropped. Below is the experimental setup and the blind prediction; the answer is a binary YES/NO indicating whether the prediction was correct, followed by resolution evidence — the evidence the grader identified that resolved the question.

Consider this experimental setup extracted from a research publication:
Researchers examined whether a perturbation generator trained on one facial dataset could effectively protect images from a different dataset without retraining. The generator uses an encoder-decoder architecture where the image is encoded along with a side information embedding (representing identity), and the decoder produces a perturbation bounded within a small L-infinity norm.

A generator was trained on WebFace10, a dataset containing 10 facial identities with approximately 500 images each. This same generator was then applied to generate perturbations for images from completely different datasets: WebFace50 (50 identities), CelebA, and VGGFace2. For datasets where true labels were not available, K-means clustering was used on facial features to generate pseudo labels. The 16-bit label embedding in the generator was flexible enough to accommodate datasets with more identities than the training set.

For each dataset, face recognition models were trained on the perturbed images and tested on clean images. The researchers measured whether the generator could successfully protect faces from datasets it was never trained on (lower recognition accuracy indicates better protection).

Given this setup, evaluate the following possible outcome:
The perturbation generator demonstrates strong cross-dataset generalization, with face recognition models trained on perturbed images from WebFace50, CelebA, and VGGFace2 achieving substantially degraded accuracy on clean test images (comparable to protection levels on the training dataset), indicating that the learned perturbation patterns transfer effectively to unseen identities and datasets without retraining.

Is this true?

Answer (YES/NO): YES